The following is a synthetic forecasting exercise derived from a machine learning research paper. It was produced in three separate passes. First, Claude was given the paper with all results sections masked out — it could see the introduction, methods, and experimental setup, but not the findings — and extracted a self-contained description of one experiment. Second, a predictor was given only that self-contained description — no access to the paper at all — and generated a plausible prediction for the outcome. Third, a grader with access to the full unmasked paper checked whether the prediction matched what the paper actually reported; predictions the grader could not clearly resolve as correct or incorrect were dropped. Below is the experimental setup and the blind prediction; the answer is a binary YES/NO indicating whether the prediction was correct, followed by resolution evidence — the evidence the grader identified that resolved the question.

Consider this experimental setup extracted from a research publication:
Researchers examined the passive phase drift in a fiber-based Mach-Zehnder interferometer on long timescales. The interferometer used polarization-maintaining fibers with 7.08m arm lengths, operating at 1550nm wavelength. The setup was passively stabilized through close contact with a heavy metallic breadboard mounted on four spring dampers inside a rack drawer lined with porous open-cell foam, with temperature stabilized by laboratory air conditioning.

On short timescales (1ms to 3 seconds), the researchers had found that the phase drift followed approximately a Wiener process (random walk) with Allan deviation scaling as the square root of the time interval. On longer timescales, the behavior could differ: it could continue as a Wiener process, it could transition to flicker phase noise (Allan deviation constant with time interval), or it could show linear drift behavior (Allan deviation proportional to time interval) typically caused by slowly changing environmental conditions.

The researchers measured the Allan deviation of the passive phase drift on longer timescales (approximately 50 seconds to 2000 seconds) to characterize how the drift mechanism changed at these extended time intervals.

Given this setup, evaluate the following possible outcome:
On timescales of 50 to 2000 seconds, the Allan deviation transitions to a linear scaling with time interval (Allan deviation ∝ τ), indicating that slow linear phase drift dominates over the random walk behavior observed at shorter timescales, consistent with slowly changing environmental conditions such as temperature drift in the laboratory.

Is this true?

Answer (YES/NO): YES